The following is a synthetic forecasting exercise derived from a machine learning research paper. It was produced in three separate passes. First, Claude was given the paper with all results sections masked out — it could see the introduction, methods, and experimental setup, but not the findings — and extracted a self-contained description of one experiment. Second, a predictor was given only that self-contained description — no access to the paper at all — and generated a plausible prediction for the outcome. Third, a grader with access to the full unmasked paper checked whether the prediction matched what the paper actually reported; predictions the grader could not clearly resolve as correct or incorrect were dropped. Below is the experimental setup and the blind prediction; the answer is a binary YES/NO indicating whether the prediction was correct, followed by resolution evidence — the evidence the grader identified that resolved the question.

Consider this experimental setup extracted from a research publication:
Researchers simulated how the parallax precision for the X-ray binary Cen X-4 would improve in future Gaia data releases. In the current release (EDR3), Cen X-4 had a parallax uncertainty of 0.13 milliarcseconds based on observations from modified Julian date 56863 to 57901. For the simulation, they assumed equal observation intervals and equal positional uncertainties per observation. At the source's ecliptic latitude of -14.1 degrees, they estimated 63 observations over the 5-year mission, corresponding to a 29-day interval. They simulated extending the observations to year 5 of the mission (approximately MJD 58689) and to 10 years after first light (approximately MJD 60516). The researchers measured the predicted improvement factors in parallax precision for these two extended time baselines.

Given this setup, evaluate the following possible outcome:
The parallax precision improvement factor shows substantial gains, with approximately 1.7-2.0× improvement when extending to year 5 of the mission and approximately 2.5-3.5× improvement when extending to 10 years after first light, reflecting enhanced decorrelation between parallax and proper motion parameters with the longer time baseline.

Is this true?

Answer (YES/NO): NO